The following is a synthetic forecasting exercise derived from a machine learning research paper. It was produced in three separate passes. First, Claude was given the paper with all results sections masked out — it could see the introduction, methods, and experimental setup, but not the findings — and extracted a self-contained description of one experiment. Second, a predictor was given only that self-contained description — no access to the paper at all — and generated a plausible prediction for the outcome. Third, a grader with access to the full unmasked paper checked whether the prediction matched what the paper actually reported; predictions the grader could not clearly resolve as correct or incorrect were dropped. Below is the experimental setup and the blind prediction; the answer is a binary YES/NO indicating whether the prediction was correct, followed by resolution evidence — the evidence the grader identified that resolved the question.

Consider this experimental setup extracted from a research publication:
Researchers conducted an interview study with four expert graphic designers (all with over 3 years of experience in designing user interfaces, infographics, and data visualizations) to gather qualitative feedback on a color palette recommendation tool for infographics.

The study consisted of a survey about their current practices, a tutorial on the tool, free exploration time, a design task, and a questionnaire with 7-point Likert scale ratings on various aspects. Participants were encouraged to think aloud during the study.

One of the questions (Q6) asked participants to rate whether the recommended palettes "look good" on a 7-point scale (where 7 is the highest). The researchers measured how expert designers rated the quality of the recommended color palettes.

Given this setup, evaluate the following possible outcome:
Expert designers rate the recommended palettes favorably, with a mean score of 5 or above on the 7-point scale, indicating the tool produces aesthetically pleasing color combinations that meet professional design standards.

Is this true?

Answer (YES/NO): YES